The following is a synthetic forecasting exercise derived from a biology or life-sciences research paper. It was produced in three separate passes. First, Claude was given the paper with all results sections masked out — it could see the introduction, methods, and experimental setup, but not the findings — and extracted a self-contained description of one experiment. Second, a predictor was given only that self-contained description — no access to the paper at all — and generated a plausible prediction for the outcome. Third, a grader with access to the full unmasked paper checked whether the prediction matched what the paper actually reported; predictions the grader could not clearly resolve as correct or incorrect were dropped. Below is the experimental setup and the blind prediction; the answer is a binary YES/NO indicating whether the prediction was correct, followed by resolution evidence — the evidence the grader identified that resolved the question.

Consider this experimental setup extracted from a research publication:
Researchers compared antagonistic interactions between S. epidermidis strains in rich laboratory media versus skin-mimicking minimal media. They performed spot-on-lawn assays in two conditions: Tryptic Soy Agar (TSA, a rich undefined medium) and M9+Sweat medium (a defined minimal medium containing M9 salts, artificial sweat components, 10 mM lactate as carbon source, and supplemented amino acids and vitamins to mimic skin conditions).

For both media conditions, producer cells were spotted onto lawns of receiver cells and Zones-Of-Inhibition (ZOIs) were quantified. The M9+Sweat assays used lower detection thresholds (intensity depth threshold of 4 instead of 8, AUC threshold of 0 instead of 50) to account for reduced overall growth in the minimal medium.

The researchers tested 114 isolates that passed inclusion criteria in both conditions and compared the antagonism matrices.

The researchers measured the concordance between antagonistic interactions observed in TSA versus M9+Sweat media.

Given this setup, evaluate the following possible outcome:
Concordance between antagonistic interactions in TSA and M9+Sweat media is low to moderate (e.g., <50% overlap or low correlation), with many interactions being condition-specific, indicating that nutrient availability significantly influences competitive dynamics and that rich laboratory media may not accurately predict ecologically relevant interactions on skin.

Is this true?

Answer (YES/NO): YES